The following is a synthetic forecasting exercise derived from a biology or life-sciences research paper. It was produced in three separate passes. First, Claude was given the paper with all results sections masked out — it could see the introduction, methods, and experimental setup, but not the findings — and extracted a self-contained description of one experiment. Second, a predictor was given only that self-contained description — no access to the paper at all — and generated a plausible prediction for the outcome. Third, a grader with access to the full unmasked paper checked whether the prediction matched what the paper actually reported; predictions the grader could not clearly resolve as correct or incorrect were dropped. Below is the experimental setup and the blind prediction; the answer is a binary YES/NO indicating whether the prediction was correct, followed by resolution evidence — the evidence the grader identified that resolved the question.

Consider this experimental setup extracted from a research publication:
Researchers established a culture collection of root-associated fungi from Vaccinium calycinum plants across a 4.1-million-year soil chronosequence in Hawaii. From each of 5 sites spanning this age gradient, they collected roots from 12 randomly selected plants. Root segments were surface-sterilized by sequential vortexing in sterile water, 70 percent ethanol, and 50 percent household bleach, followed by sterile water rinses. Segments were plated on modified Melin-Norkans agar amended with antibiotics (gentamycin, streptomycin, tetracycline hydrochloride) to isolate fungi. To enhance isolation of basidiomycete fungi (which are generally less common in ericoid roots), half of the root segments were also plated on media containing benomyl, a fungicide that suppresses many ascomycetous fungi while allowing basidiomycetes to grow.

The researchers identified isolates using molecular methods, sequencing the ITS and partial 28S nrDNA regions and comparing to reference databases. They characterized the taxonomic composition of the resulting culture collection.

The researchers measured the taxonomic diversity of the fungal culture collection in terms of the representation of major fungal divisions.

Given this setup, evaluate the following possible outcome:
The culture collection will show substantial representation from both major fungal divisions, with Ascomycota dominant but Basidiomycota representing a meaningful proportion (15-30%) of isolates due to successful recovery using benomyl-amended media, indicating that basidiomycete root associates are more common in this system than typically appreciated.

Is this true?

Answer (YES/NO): NO